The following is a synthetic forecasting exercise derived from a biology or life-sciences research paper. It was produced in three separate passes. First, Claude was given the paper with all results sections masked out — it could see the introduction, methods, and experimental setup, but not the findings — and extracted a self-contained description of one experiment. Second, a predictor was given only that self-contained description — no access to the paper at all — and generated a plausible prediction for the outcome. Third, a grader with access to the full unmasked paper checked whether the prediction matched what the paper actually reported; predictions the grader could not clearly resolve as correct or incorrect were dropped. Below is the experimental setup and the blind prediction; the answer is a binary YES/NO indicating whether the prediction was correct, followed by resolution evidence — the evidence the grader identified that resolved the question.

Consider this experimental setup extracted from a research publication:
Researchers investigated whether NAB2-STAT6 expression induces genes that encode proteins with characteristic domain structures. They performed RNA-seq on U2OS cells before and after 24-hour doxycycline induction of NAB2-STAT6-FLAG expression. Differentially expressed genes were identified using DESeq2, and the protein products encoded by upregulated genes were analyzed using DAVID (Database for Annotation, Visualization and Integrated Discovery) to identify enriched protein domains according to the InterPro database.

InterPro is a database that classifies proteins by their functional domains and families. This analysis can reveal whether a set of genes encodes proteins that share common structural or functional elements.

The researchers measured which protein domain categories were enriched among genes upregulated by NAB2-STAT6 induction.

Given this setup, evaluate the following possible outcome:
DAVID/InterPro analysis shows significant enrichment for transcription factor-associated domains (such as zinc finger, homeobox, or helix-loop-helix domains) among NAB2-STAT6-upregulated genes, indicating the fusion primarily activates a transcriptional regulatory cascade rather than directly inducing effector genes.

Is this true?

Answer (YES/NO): YES